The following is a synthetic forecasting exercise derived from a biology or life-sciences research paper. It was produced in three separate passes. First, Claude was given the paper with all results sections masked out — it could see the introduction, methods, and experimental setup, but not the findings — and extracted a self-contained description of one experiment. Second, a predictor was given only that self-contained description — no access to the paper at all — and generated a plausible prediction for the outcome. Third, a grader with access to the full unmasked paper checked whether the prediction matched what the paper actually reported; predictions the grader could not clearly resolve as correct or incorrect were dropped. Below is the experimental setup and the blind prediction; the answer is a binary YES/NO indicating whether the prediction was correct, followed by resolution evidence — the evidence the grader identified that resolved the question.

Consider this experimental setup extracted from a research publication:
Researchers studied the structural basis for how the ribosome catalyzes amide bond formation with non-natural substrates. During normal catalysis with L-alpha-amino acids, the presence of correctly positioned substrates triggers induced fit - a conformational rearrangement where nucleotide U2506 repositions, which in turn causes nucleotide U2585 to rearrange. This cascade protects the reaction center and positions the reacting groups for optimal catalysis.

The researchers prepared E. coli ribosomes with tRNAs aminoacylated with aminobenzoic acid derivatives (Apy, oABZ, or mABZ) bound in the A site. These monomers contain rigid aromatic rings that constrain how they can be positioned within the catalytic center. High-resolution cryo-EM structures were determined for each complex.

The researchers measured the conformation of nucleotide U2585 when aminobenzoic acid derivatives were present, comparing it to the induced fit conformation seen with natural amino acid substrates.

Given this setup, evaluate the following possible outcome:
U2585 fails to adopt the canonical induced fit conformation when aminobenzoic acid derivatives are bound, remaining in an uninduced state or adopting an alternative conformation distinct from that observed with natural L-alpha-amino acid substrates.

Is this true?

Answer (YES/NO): YES